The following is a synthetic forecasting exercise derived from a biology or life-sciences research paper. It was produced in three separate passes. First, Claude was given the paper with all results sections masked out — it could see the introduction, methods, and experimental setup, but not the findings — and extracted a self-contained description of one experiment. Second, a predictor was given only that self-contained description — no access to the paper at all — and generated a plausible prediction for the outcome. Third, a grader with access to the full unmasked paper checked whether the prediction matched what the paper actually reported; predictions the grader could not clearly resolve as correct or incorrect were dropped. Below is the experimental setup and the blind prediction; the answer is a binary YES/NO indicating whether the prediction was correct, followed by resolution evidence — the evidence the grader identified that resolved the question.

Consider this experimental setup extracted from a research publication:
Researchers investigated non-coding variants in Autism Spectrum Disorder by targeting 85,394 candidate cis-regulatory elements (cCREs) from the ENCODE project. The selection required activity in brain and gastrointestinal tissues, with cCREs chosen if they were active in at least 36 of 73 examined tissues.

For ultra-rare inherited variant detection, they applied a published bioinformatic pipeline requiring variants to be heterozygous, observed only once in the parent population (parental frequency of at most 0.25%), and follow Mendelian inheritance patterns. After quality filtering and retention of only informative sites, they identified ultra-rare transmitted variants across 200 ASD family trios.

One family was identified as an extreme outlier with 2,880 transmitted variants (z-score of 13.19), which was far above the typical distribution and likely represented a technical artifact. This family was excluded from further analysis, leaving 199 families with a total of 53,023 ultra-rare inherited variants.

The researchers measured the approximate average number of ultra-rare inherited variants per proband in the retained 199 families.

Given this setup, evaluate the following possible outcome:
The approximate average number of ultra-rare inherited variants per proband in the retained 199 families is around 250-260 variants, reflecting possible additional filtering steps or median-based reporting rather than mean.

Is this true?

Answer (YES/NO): NO